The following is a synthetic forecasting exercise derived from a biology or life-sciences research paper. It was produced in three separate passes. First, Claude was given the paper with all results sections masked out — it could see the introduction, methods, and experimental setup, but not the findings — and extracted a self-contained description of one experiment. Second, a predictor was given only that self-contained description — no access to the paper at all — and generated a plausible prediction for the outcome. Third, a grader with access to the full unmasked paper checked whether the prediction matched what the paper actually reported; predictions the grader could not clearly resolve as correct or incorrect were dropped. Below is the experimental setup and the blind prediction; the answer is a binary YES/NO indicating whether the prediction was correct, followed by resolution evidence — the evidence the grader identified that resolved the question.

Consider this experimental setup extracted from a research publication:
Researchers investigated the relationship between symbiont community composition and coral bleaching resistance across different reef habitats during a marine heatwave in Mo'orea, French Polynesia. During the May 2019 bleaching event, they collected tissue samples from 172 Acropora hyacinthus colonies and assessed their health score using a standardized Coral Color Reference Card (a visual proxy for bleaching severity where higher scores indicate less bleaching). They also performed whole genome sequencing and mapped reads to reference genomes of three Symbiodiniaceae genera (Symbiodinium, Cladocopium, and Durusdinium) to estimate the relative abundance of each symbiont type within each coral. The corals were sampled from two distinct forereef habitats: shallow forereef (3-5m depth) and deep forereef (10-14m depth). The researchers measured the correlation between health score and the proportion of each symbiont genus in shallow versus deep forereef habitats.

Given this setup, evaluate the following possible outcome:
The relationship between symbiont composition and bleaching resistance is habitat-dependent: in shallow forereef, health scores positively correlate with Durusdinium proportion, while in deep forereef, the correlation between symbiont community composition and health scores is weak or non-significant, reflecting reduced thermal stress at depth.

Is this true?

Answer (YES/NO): NO